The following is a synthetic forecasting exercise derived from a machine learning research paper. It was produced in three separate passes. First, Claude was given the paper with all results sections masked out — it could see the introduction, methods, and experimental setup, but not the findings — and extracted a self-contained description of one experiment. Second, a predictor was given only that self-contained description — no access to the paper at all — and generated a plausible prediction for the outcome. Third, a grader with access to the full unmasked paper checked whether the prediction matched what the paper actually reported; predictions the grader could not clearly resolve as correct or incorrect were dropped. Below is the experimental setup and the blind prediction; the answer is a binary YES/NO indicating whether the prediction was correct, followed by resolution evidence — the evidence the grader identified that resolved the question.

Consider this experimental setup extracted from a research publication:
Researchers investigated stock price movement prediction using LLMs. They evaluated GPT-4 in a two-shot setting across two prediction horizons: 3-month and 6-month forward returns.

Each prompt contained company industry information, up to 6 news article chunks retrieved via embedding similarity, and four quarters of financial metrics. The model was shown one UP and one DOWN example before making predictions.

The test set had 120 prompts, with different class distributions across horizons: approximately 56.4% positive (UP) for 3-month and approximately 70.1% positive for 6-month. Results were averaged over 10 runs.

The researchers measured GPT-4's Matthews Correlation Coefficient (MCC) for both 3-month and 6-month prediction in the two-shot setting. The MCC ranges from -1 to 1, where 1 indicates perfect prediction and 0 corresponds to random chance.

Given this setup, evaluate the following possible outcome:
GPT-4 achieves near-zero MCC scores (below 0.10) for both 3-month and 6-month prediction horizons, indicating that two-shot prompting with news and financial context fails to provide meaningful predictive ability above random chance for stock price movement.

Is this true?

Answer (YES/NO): NO